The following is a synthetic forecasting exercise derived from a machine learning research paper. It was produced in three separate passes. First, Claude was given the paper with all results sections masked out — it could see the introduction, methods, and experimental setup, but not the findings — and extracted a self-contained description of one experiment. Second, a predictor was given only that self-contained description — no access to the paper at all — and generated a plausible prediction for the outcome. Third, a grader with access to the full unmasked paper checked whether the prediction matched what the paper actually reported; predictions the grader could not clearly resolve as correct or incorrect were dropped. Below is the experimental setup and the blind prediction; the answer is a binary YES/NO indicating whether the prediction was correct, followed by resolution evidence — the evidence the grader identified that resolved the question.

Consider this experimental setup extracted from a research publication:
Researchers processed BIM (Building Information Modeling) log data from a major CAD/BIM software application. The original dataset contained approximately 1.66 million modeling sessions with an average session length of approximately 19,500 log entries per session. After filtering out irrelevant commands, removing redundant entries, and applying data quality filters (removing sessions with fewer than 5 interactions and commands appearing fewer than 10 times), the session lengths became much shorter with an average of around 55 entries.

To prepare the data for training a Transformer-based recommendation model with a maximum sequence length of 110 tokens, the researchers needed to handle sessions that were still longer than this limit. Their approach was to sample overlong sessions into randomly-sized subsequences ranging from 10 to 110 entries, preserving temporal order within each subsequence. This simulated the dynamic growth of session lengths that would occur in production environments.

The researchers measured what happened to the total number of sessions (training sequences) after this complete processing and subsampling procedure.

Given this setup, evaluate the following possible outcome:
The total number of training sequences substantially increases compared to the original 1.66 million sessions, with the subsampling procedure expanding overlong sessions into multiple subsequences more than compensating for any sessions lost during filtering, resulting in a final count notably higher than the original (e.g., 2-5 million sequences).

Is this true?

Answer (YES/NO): NO